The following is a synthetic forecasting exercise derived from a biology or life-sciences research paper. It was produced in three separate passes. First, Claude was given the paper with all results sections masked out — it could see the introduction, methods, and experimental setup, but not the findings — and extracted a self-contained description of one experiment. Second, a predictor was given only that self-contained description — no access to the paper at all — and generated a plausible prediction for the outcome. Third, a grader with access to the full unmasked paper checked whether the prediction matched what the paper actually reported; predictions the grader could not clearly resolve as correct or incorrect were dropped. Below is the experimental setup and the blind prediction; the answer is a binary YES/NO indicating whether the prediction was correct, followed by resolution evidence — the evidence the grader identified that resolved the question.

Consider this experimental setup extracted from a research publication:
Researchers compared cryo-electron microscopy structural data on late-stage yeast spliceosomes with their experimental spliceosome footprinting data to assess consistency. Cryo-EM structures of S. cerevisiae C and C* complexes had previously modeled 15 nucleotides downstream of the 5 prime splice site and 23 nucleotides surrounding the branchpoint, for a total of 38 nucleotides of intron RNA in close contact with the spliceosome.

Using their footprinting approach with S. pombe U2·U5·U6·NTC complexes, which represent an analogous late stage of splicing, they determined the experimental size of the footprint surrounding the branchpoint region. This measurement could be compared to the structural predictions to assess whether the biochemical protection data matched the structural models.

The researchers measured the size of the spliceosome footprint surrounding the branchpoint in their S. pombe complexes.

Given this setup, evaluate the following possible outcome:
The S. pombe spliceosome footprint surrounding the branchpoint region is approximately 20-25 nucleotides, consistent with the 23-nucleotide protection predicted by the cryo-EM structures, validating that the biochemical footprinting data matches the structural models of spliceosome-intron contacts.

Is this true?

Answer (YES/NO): YES